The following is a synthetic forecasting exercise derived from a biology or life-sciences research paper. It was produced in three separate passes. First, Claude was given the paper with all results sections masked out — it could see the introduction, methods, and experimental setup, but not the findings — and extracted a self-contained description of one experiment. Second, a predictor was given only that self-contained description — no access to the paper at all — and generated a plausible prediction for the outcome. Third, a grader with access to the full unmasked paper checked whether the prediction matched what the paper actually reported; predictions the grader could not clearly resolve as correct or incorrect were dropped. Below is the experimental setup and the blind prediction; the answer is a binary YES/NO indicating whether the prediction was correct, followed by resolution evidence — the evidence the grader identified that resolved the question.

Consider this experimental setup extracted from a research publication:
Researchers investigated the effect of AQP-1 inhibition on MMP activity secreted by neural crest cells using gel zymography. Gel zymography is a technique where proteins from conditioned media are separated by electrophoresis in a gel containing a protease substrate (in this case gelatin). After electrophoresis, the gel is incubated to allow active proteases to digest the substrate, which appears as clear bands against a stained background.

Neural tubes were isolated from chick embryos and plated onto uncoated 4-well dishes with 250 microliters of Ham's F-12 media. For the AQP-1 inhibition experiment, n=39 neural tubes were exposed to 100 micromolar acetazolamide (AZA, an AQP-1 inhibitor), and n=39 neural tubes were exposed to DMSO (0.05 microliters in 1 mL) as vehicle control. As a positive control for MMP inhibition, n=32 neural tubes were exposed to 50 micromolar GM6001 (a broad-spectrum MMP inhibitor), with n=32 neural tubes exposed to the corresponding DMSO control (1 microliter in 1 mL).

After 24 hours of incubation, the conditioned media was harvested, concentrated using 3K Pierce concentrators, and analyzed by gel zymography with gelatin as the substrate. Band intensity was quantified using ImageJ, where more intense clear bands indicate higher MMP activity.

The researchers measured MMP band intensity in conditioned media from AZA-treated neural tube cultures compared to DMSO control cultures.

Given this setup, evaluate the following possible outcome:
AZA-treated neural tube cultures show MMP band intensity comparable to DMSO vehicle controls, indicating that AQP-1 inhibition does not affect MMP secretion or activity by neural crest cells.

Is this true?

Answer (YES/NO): NO